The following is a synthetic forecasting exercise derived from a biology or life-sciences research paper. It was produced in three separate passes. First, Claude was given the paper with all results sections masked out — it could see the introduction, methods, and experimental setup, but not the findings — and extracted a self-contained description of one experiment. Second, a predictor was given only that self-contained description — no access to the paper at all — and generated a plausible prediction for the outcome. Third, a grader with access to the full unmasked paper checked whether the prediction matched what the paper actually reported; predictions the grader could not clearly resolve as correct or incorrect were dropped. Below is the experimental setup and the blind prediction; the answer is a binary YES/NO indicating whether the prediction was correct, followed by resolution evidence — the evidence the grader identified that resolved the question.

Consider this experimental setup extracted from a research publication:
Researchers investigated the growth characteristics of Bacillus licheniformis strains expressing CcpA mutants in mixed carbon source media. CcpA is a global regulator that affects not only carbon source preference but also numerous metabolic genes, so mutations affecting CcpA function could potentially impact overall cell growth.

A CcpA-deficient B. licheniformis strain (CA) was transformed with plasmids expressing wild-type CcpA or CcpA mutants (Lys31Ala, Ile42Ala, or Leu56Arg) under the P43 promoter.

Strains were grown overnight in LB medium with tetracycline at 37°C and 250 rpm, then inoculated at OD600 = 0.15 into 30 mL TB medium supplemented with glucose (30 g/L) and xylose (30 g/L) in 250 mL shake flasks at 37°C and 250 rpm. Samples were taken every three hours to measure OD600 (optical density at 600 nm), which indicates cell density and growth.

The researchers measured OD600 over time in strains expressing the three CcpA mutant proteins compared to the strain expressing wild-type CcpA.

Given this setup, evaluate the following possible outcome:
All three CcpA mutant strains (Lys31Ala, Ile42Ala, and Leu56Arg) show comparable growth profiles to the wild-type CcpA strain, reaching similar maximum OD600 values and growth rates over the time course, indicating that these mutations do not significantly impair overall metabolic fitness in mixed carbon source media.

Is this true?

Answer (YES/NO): NO